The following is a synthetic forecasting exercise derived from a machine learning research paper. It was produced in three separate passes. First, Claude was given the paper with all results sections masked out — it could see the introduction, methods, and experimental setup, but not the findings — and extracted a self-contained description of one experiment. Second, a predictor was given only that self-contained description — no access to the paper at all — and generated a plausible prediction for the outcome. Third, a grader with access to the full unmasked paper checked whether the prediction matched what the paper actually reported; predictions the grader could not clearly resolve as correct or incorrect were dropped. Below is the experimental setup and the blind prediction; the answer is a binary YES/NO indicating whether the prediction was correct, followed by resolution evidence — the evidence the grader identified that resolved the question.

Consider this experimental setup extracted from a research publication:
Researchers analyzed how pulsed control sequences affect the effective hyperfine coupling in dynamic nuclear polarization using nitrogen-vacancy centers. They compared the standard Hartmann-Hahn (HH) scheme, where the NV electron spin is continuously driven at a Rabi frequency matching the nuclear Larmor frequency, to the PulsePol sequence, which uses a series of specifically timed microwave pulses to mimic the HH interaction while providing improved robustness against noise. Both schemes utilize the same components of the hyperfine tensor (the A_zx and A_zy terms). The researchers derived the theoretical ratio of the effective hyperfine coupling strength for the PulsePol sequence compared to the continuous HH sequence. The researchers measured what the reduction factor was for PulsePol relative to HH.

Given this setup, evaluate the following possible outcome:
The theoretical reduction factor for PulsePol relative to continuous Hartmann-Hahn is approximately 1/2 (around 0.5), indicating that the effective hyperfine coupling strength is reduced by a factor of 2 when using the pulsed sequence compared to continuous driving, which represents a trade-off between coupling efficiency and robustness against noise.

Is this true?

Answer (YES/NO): NO